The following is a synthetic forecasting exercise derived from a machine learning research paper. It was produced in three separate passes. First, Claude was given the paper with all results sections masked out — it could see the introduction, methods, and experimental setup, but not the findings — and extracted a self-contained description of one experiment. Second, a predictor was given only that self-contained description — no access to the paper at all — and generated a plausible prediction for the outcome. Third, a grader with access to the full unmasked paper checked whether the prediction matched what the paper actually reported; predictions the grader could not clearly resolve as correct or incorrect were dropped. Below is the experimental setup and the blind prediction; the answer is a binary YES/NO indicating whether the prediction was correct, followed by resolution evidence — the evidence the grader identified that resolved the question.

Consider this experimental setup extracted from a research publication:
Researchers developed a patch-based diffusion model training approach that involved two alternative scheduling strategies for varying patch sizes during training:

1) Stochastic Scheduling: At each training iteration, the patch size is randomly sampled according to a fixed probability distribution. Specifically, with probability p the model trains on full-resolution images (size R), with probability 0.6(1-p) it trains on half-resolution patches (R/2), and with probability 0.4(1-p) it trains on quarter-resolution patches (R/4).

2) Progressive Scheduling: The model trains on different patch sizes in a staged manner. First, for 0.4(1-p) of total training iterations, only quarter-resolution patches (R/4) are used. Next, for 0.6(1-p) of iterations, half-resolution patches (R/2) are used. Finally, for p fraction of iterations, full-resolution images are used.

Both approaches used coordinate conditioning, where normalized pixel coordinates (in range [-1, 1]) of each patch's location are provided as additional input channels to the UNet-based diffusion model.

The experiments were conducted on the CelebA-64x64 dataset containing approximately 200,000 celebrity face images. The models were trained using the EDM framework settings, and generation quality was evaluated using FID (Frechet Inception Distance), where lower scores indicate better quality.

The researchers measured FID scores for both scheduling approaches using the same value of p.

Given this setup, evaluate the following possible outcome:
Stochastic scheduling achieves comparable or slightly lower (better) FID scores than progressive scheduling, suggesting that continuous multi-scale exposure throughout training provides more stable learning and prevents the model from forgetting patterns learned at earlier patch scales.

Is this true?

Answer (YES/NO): YES